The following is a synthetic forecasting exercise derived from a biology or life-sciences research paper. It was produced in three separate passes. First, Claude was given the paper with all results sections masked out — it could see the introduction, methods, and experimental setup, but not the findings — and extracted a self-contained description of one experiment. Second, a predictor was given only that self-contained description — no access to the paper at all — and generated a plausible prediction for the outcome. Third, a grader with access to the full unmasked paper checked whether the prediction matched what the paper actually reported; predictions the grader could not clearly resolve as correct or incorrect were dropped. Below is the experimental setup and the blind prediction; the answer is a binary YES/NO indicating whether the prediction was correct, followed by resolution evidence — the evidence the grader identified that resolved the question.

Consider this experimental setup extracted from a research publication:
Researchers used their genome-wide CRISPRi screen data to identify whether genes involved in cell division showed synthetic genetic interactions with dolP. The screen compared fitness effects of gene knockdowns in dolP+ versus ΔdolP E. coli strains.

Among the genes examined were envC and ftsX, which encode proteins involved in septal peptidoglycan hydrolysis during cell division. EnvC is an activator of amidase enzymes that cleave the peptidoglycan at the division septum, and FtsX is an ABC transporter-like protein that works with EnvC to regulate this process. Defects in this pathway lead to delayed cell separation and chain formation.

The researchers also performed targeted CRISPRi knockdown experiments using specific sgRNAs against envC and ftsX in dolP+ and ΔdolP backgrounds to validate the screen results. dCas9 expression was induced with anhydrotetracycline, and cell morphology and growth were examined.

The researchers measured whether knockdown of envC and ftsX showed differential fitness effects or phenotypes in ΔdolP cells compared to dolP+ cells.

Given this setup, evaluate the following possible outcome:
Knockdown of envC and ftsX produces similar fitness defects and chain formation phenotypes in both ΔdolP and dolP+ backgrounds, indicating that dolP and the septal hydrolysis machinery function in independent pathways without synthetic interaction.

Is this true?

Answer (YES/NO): NO